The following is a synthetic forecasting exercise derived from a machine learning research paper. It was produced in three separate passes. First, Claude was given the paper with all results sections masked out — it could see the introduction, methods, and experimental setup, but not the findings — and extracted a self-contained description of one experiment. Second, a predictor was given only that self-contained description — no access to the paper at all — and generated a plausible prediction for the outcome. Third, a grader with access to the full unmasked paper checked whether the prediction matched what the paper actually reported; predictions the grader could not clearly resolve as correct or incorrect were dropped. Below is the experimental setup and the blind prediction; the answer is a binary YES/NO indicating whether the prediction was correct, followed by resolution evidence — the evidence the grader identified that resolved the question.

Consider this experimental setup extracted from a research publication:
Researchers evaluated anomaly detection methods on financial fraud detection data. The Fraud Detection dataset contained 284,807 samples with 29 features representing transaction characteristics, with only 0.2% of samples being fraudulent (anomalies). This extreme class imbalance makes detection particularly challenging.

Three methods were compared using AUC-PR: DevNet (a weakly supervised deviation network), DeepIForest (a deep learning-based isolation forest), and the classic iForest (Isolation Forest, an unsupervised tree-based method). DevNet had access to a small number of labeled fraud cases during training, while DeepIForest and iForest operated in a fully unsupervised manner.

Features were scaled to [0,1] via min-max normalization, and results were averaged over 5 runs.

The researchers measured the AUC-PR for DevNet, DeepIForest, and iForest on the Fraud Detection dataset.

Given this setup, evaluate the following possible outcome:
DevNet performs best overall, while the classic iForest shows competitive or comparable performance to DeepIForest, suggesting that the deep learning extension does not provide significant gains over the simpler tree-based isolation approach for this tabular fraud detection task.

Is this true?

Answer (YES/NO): NO